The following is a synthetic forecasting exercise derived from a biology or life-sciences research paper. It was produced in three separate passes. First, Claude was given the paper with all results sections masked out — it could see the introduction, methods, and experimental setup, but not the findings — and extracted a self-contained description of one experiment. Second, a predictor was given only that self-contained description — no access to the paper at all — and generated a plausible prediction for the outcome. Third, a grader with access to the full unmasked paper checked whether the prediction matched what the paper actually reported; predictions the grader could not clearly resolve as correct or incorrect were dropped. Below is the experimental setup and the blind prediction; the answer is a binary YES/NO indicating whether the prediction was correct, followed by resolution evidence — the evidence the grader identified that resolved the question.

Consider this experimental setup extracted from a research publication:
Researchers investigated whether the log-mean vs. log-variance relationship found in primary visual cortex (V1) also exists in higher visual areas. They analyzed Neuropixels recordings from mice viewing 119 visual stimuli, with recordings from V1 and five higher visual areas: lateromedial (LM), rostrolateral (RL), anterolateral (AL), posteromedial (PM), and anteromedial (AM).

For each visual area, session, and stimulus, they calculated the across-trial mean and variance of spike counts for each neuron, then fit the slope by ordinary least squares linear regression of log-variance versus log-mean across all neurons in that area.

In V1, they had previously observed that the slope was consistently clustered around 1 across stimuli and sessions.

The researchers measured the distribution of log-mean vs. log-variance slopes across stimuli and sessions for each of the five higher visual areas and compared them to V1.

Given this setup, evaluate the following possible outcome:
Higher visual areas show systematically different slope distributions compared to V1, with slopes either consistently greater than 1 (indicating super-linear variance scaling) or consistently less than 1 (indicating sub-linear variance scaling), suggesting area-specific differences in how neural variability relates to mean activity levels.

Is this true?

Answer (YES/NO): NO